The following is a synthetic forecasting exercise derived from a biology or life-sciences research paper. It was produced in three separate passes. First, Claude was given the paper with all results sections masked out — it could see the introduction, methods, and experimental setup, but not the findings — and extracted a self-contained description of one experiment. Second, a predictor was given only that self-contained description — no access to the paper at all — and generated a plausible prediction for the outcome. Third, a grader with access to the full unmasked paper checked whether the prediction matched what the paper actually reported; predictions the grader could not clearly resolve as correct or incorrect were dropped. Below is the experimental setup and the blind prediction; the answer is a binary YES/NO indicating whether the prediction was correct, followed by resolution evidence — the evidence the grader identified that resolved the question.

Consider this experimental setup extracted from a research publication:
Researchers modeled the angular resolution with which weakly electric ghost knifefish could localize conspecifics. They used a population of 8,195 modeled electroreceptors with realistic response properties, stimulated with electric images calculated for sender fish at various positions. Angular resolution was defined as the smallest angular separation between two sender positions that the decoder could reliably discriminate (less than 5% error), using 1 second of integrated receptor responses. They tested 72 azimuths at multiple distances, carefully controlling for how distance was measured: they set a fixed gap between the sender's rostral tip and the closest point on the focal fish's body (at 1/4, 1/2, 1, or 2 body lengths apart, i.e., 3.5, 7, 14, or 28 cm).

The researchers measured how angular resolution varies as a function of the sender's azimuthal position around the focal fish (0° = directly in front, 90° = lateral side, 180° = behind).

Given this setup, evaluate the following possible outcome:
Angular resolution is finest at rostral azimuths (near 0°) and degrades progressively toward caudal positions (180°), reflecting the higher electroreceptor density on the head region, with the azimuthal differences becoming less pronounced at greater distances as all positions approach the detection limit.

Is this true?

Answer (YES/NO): NO